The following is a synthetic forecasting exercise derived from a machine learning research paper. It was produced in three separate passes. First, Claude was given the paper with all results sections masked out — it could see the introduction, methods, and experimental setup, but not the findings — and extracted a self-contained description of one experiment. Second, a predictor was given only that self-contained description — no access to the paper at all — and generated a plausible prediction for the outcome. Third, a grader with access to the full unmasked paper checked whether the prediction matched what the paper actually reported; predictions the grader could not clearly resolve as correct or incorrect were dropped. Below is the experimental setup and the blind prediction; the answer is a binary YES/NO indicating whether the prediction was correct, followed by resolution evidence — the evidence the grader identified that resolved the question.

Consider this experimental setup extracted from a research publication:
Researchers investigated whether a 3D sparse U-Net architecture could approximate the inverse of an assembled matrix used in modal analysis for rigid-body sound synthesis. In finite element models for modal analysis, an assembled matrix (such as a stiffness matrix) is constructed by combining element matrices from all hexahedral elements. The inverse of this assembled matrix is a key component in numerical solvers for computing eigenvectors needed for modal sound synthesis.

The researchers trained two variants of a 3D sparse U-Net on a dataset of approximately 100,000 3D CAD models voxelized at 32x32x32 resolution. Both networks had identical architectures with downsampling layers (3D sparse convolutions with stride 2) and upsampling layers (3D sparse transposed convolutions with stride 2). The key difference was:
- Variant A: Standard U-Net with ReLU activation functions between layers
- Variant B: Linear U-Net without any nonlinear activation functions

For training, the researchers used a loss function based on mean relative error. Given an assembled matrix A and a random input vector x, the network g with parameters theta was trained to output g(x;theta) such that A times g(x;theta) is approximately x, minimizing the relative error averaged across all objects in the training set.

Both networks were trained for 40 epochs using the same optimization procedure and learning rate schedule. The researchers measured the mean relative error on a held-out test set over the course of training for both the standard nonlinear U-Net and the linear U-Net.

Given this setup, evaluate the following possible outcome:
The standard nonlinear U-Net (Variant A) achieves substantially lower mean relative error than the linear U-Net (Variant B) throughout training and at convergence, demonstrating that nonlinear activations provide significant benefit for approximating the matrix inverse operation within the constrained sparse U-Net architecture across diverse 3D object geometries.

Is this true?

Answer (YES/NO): NO